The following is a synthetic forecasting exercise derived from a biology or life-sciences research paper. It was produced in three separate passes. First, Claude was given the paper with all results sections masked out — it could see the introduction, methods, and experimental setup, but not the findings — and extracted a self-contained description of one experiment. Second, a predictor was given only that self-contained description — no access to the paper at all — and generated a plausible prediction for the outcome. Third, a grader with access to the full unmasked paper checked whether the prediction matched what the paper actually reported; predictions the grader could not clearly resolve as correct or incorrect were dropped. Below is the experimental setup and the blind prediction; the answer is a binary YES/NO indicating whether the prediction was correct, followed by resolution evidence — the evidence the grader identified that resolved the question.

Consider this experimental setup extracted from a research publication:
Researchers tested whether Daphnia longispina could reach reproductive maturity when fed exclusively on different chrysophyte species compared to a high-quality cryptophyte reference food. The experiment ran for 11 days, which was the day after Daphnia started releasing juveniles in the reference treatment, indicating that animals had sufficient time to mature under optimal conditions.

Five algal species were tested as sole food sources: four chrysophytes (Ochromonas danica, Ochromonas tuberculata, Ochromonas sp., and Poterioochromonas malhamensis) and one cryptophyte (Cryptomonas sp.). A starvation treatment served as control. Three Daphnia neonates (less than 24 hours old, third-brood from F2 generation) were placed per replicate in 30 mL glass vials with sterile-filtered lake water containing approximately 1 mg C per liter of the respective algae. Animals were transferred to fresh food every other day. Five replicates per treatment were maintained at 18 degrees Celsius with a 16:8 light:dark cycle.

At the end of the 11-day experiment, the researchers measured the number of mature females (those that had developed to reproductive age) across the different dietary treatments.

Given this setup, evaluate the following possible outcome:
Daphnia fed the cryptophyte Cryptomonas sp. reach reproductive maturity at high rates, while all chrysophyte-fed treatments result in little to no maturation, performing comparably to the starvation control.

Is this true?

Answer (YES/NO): NO